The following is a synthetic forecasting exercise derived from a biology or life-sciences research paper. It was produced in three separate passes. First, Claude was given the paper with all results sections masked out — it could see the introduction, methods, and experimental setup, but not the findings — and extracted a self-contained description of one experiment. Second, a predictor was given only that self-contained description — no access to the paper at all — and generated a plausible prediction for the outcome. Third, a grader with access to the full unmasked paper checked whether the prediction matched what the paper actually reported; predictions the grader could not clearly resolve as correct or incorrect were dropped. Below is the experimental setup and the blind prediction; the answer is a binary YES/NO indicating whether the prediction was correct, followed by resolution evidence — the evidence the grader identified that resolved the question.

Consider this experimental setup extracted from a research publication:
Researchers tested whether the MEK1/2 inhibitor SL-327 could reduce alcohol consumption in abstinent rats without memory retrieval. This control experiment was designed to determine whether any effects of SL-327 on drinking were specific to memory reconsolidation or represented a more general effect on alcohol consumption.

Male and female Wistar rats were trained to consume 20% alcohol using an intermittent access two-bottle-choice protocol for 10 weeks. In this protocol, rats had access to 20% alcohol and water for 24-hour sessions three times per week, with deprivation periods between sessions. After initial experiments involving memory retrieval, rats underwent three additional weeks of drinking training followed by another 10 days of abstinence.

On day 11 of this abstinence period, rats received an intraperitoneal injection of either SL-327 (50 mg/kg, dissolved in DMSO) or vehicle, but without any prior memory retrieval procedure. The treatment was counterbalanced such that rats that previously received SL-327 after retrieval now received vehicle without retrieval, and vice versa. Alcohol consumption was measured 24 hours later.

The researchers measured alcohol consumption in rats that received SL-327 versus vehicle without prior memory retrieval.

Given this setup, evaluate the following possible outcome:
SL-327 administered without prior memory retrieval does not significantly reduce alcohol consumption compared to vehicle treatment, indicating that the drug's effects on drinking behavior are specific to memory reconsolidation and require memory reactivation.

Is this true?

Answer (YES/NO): YES